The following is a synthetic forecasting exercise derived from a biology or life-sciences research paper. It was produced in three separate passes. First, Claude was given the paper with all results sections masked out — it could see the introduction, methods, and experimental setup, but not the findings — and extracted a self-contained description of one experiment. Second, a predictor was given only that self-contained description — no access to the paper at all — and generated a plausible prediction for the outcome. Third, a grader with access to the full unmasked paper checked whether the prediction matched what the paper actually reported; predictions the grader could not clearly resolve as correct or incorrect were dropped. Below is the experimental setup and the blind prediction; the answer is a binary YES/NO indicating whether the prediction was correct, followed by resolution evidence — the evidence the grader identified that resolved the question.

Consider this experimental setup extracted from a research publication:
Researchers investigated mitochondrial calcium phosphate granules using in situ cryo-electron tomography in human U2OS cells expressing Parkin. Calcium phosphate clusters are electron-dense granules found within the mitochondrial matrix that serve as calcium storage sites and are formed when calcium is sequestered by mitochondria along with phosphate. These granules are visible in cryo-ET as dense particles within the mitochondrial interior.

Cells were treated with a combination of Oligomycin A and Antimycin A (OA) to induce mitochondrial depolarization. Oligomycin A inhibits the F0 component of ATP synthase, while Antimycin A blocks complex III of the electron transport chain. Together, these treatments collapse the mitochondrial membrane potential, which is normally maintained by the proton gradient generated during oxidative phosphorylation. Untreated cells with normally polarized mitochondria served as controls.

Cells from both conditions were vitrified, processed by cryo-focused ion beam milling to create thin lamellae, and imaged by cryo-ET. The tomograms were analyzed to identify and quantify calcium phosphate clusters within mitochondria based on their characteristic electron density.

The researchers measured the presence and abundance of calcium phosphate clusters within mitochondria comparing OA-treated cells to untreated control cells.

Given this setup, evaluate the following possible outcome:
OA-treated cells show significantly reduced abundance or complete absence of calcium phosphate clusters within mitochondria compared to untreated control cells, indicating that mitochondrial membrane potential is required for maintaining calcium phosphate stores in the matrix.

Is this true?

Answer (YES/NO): YES